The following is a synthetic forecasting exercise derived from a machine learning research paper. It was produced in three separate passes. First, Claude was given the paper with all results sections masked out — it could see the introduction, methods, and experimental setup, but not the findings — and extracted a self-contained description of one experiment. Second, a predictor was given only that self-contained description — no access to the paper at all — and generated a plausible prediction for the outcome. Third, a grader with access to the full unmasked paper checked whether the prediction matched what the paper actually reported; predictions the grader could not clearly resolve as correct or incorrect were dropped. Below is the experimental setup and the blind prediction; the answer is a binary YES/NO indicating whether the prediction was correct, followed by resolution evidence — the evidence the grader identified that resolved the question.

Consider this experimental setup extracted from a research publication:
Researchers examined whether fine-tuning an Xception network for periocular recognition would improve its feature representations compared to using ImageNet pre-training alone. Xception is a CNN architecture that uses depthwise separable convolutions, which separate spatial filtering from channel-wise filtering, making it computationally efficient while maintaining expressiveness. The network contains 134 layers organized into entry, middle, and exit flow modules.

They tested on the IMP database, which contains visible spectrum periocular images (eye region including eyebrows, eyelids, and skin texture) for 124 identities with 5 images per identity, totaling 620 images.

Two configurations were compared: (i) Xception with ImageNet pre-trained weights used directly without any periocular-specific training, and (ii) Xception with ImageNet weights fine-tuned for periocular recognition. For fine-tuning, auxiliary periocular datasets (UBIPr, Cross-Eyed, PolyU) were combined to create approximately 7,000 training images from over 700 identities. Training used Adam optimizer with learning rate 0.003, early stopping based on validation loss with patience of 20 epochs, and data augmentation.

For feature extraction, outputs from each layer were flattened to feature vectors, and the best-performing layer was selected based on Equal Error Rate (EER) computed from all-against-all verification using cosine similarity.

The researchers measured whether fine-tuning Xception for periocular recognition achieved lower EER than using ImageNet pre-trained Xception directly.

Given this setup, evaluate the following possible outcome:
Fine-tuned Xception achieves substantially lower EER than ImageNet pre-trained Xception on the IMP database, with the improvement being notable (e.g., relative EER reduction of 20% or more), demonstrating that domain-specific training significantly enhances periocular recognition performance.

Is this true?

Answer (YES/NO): YES